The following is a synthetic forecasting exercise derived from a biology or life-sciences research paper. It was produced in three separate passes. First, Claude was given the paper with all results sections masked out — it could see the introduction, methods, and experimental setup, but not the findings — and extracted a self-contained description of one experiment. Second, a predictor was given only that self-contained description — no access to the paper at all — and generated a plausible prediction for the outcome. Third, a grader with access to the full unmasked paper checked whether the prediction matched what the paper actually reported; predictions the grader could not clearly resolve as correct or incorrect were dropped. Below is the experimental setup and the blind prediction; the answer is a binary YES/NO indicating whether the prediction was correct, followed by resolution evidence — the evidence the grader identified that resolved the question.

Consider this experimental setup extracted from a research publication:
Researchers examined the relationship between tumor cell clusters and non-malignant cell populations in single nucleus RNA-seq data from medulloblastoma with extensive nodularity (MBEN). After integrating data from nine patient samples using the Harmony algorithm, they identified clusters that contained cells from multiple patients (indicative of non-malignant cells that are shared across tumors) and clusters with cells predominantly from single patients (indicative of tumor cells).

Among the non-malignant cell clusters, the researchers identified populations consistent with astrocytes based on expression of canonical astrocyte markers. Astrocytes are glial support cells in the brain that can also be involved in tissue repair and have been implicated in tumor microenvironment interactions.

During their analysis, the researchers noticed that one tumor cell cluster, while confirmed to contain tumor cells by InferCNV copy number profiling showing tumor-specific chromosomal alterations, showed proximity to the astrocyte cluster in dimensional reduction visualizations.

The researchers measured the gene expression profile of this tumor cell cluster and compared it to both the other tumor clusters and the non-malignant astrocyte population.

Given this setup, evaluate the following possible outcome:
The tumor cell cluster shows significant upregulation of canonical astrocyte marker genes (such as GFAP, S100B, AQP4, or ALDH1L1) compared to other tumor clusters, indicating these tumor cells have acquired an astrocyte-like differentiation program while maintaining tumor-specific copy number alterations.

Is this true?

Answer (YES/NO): YES